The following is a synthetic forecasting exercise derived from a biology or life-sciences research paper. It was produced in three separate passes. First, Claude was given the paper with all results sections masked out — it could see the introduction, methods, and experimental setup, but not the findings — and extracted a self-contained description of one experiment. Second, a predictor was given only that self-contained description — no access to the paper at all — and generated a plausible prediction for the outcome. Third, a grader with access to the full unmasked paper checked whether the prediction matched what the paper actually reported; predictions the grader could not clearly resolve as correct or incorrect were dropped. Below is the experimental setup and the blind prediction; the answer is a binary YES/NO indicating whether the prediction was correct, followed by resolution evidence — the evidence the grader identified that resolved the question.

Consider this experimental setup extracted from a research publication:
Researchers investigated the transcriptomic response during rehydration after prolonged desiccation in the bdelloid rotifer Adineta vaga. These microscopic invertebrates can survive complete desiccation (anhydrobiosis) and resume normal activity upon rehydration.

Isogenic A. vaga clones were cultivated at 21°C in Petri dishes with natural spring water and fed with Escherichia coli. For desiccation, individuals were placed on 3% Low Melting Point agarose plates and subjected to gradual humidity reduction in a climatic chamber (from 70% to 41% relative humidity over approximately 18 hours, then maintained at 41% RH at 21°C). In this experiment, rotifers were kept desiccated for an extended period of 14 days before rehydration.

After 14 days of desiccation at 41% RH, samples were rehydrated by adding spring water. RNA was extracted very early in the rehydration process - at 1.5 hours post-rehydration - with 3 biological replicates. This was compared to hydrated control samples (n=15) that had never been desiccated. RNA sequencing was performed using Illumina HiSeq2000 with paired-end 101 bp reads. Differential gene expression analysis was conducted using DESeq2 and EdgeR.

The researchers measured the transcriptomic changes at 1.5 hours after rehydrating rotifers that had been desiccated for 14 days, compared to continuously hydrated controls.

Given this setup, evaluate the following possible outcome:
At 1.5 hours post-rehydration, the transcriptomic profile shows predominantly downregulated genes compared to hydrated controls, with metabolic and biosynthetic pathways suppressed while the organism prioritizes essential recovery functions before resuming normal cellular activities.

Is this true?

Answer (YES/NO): YES